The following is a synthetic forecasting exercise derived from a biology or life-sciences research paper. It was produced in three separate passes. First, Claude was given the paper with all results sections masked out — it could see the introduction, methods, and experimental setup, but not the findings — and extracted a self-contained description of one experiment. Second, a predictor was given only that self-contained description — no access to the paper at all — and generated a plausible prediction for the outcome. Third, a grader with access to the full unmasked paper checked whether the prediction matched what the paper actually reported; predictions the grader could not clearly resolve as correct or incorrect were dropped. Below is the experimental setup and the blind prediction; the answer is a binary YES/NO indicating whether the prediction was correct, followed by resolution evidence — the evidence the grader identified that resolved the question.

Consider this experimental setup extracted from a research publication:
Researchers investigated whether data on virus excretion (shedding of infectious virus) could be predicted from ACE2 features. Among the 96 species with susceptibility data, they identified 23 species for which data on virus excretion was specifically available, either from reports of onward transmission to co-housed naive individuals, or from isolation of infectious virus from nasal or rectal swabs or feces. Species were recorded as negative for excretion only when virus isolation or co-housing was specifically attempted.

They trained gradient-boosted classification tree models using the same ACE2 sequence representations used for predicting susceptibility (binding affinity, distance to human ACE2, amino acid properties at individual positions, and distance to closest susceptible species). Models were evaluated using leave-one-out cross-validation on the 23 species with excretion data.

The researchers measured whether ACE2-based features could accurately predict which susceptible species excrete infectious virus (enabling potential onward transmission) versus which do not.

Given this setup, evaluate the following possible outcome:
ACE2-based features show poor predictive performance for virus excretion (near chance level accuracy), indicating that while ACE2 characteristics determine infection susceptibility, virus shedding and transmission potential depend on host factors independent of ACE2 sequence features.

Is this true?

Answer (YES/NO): YES